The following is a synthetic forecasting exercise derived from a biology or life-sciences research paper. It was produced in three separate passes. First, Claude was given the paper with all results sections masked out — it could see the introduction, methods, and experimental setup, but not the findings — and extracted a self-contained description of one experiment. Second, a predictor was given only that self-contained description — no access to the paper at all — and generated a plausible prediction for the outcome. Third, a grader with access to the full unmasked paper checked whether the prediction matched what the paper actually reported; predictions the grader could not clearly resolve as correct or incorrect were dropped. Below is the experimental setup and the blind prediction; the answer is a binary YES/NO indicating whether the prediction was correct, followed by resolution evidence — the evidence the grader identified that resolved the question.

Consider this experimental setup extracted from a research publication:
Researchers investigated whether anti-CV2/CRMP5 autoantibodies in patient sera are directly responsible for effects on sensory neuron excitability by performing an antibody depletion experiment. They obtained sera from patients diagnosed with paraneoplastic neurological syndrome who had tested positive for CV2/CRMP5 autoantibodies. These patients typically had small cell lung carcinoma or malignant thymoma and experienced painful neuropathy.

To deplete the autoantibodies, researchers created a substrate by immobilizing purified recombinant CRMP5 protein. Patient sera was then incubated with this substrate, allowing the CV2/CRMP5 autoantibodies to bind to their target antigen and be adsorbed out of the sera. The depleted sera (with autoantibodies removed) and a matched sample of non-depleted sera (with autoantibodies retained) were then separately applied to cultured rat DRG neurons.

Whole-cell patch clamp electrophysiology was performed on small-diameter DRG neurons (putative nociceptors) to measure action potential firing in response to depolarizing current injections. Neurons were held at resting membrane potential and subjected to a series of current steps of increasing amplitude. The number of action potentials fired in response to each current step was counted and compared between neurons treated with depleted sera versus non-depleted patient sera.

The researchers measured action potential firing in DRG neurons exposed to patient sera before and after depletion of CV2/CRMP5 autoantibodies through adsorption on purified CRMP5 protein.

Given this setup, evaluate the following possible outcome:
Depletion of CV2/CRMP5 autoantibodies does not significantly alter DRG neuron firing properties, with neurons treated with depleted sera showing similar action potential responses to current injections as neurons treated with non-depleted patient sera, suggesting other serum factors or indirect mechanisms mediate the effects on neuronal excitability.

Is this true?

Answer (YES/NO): NO